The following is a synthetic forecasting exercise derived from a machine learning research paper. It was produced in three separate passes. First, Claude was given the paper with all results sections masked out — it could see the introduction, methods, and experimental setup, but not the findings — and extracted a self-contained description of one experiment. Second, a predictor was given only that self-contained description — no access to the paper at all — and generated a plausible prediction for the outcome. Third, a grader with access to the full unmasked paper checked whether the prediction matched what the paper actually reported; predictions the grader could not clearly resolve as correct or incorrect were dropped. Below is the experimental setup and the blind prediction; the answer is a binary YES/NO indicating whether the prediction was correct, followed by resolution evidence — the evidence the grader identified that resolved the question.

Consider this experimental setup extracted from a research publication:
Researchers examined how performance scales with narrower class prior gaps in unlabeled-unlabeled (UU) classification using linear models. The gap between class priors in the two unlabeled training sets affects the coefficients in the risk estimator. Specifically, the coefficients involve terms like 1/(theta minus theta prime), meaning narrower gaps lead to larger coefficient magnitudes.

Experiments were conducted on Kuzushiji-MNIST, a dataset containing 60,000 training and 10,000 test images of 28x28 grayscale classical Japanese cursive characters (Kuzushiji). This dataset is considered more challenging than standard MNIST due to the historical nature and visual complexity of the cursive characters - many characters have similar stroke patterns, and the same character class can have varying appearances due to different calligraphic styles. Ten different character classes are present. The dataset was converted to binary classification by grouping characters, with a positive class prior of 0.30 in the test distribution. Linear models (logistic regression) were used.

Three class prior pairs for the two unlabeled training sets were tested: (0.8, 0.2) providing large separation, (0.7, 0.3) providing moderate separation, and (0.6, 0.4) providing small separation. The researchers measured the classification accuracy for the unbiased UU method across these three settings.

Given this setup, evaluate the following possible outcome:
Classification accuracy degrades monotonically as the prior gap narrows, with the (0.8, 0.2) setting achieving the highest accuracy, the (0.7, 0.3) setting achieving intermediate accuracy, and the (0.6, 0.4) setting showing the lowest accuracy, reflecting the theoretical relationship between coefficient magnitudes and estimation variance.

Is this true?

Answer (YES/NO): YES